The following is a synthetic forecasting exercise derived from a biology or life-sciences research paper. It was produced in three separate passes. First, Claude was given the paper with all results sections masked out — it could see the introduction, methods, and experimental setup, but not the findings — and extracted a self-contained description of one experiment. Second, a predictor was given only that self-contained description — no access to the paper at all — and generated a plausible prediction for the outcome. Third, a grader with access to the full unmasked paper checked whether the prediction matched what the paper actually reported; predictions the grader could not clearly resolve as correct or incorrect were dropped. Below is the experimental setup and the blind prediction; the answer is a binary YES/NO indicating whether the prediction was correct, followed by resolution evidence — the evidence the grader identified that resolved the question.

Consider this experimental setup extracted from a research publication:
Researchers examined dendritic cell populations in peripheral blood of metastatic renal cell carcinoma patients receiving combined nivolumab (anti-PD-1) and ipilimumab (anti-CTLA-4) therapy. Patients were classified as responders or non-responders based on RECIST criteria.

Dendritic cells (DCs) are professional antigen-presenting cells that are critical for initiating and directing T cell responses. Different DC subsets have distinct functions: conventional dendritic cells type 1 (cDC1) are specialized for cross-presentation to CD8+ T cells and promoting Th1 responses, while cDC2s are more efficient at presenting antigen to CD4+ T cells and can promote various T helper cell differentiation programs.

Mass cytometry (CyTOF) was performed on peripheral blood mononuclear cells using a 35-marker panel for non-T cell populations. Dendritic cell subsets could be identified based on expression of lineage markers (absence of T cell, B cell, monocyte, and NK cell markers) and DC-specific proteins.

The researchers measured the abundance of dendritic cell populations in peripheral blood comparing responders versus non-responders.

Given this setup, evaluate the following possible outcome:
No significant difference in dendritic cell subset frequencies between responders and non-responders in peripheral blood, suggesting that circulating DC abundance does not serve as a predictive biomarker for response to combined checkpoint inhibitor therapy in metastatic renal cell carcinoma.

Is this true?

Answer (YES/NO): NO